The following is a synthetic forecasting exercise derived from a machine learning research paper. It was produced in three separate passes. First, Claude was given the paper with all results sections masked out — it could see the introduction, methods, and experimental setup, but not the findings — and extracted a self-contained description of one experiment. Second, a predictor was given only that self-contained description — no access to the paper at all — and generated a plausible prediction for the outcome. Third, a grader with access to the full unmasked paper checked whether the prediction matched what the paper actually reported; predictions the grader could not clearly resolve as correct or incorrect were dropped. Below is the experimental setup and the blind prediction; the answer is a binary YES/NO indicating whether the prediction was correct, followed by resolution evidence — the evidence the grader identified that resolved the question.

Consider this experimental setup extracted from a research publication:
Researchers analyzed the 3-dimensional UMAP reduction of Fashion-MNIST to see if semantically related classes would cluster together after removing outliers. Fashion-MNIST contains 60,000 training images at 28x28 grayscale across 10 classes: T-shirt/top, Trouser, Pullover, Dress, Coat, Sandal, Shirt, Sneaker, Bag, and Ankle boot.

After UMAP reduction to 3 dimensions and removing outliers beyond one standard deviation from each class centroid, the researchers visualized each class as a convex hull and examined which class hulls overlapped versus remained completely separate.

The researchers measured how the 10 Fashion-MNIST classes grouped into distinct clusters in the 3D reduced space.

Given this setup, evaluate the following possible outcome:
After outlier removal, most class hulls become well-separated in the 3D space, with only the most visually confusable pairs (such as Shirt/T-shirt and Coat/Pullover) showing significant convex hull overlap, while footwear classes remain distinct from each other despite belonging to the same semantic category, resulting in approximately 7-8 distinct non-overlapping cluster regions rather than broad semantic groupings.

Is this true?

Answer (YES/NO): NO